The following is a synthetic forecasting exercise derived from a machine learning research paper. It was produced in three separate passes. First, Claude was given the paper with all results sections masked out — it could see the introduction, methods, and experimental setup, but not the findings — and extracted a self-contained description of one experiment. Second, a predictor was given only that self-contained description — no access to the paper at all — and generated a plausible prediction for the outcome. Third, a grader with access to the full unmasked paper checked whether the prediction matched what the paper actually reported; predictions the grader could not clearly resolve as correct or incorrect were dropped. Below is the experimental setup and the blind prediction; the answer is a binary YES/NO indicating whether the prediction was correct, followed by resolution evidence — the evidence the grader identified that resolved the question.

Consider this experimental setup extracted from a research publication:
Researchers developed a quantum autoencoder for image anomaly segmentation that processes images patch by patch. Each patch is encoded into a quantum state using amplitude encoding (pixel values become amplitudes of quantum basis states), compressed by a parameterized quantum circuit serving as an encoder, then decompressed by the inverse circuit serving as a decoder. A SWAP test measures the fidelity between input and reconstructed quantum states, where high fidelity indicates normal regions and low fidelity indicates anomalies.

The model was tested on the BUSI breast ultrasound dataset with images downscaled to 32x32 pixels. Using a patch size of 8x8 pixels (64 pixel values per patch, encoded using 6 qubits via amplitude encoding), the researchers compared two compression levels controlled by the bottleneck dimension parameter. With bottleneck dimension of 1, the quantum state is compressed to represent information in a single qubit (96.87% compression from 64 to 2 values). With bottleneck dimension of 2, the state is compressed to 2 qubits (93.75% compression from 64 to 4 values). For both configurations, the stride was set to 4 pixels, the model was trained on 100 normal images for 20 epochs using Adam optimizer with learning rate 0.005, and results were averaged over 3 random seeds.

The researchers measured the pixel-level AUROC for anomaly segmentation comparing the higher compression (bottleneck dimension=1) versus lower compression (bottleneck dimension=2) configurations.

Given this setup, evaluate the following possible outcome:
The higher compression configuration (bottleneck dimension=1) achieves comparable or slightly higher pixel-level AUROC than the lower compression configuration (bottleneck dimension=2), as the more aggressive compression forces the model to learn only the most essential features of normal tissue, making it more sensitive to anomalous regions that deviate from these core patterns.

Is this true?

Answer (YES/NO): YES